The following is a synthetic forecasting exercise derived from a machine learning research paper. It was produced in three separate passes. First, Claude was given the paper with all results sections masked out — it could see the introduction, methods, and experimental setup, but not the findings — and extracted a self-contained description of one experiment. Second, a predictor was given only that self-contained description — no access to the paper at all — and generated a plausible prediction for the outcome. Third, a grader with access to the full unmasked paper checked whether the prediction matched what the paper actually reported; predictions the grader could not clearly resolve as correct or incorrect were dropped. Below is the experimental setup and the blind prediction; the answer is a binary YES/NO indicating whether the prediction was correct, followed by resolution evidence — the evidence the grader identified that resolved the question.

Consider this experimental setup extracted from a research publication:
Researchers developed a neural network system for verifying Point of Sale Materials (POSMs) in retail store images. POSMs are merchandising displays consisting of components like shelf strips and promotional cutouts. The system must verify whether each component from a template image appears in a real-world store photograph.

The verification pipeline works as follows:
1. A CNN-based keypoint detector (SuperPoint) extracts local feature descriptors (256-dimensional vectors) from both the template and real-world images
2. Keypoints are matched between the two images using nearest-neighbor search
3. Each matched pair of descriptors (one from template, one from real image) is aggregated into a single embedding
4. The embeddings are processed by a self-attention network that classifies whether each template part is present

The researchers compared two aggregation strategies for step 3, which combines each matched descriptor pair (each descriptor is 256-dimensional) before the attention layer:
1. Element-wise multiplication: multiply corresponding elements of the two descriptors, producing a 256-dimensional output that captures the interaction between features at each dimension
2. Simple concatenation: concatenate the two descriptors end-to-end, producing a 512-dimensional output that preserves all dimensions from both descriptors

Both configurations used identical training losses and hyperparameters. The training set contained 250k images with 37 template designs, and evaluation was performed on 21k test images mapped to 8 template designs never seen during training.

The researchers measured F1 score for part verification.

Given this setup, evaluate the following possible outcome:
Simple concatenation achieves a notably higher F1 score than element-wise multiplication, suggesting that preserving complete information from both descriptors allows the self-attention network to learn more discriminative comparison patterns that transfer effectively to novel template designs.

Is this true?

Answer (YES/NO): NO